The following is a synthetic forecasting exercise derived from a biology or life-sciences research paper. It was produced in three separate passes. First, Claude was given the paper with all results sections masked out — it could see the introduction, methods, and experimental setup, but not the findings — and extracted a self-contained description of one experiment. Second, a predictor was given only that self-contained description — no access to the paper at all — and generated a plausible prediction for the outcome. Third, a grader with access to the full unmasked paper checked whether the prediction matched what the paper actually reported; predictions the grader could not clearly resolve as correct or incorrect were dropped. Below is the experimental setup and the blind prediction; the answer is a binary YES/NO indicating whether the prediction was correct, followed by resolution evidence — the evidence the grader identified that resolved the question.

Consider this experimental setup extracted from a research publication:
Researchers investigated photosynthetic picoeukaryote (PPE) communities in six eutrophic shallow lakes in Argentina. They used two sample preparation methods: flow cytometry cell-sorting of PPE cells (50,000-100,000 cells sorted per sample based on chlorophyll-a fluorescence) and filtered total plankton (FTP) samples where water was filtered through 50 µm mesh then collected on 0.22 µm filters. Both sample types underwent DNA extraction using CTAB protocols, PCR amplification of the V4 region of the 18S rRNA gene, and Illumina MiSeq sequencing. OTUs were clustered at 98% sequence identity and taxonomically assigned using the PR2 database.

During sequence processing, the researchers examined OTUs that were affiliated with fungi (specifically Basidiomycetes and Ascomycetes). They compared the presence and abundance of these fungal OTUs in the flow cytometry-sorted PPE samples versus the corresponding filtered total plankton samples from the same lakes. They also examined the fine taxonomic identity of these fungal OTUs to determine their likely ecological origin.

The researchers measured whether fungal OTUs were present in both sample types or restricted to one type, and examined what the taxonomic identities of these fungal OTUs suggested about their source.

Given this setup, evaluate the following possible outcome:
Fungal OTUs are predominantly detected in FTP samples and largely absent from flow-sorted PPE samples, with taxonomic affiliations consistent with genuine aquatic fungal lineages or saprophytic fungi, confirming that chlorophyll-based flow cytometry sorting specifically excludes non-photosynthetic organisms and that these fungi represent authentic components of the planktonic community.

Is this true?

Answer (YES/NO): NO